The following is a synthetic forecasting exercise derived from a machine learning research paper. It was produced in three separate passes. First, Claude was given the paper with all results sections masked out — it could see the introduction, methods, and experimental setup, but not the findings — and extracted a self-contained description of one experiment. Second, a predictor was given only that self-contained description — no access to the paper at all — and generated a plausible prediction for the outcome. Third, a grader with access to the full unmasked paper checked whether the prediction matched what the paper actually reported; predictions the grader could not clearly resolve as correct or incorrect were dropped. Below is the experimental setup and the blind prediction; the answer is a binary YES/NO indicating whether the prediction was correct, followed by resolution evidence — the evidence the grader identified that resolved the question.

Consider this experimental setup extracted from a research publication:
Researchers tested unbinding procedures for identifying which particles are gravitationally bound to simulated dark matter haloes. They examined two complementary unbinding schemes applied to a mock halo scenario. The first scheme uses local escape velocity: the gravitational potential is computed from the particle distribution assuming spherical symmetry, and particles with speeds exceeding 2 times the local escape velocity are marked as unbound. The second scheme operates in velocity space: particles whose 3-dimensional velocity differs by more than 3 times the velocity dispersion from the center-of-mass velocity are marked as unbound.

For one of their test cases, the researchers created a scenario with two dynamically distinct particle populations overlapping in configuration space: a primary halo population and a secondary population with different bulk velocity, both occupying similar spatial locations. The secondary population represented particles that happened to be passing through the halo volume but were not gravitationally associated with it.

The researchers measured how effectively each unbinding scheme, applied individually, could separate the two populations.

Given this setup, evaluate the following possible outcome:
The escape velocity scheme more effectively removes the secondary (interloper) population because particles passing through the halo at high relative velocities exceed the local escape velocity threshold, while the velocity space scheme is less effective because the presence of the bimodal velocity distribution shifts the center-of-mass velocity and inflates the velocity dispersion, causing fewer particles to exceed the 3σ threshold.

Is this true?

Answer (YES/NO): NO